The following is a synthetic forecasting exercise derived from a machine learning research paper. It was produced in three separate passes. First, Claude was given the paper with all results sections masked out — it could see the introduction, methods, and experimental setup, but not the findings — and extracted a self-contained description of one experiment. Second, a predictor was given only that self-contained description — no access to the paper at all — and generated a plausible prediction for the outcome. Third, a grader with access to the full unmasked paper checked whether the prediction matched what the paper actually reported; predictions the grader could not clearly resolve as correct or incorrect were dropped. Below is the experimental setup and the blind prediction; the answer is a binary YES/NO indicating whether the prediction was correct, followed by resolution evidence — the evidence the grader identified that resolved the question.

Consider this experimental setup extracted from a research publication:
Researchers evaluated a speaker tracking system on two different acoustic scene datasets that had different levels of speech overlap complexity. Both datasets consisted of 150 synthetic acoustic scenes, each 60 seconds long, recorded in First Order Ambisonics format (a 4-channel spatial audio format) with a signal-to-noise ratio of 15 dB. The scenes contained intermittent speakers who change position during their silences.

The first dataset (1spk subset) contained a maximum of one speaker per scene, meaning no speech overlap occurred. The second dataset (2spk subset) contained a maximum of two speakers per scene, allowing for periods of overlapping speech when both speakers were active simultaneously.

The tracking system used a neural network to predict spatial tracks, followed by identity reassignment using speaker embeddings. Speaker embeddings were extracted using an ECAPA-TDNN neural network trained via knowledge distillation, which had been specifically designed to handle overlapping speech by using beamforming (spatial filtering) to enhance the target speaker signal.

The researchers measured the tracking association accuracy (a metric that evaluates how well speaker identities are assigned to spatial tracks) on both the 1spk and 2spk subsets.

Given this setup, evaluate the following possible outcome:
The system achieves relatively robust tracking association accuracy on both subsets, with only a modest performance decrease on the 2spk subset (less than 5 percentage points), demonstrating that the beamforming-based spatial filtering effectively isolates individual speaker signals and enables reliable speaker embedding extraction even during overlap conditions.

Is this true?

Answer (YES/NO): NO